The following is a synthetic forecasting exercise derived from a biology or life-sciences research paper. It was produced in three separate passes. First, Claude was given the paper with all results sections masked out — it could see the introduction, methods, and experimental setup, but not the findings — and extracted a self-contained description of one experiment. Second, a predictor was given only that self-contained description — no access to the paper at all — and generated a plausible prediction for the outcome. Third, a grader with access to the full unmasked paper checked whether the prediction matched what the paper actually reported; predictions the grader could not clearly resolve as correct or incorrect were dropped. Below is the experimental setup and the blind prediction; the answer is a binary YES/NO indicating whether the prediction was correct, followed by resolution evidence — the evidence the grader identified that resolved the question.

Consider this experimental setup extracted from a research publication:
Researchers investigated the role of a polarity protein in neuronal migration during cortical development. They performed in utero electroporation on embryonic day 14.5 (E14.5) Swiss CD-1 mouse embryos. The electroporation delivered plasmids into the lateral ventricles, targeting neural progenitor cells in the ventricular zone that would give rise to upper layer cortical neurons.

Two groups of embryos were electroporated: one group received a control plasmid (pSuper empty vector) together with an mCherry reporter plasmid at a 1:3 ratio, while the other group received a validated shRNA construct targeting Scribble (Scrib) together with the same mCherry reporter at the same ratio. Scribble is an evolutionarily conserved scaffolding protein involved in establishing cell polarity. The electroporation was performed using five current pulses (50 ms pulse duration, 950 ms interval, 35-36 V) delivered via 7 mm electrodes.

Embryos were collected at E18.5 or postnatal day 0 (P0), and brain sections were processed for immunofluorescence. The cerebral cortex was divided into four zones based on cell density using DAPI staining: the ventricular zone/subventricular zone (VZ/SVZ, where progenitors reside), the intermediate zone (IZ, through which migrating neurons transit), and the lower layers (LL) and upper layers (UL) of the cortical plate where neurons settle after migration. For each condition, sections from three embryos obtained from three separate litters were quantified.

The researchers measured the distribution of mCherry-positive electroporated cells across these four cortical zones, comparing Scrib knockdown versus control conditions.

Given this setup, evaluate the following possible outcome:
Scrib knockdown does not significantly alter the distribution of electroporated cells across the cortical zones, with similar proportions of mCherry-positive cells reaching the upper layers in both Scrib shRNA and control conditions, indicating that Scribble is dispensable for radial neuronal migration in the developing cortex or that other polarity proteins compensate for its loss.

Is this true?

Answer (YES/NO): NO